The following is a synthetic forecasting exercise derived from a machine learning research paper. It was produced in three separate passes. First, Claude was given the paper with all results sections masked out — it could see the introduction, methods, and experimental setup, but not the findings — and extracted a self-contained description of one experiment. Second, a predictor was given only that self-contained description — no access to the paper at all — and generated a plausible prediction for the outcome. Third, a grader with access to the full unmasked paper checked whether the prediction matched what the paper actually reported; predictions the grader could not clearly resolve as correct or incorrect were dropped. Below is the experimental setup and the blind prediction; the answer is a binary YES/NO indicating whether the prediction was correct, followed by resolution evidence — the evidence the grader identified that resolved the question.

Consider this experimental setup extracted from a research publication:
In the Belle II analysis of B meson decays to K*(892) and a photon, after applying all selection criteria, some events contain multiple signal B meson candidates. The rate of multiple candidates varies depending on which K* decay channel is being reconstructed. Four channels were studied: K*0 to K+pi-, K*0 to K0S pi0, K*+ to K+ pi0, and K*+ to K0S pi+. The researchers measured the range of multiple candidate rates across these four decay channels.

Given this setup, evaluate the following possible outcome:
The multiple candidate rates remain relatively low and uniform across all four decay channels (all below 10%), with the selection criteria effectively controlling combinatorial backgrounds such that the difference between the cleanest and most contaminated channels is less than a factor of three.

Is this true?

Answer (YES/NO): NO